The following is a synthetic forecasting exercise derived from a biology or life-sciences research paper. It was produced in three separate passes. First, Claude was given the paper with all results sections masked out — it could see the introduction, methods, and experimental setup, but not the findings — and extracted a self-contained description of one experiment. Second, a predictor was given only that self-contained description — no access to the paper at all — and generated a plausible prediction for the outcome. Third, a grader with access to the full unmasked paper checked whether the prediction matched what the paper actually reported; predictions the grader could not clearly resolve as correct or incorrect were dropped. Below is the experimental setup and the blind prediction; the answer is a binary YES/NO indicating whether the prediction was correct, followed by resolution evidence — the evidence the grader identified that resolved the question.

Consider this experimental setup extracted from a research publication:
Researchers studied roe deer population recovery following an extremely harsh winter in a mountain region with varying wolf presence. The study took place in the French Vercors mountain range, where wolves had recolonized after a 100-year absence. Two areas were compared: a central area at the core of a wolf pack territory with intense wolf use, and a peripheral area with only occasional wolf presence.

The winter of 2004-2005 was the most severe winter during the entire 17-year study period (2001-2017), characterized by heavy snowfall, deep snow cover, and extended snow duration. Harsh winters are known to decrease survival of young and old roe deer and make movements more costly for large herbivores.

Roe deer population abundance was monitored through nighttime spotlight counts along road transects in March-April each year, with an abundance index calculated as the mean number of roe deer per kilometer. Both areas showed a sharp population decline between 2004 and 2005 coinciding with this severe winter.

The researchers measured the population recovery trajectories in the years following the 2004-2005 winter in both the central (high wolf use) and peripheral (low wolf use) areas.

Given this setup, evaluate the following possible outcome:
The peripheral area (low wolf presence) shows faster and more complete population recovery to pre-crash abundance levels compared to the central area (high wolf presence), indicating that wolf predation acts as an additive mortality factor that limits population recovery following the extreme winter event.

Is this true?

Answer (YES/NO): YES